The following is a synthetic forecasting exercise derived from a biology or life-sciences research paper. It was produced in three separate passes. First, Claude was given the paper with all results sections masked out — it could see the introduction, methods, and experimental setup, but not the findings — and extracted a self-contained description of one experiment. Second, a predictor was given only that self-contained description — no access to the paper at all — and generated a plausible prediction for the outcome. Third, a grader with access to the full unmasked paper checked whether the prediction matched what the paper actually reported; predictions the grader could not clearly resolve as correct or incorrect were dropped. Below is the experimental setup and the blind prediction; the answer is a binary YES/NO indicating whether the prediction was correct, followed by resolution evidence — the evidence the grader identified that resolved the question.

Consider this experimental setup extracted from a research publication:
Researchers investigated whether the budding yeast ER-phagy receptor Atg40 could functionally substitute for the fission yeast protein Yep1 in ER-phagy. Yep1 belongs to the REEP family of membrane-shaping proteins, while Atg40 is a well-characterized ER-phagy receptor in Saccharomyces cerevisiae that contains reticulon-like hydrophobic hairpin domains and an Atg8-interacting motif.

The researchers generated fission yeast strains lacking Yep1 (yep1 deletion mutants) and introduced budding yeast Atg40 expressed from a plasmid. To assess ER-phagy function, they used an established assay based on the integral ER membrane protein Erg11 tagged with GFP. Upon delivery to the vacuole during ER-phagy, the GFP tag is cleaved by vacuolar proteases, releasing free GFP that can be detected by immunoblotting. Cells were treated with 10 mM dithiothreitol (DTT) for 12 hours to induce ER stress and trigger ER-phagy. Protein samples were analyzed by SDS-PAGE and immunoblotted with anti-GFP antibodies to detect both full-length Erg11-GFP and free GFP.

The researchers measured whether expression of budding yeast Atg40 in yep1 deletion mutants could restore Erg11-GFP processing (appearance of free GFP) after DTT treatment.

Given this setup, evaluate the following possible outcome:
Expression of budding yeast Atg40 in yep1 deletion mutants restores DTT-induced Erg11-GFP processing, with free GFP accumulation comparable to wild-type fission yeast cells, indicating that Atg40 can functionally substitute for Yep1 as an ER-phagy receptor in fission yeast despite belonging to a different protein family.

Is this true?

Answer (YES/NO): NO